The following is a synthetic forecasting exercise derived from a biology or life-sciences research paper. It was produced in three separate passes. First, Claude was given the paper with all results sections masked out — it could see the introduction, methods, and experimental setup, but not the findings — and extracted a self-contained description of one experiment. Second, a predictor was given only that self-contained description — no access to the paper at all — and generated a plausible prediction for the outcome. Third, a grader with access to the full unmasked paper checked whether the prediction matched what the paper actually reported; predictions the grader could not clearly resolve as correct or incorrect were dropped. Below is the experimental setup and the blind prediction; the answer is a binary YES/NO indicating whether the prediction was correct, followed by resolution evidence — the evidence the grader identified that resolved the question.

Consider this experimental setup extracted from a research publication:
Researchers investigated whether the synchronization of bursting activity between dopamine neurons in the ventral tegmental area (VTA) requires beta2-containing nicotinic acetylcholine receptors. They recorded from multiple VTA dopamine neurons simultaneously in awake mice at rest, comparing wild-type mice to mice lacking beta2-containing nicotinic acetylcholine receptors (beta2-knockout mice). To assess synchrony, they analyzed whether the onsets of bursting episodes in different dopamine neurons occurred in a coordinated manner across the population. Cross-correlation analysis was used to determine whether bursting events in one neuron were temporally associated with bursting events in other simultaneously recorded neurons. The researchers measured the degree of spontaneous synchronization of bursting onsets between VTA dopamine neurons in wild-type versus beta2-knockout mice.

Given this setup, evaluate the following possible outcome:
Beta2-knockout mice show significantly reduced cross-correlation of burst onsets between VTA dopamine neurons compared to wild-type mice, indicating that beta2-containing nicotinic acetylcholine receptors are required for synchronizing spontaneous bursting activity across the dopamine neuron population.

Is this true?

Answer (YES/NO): YES